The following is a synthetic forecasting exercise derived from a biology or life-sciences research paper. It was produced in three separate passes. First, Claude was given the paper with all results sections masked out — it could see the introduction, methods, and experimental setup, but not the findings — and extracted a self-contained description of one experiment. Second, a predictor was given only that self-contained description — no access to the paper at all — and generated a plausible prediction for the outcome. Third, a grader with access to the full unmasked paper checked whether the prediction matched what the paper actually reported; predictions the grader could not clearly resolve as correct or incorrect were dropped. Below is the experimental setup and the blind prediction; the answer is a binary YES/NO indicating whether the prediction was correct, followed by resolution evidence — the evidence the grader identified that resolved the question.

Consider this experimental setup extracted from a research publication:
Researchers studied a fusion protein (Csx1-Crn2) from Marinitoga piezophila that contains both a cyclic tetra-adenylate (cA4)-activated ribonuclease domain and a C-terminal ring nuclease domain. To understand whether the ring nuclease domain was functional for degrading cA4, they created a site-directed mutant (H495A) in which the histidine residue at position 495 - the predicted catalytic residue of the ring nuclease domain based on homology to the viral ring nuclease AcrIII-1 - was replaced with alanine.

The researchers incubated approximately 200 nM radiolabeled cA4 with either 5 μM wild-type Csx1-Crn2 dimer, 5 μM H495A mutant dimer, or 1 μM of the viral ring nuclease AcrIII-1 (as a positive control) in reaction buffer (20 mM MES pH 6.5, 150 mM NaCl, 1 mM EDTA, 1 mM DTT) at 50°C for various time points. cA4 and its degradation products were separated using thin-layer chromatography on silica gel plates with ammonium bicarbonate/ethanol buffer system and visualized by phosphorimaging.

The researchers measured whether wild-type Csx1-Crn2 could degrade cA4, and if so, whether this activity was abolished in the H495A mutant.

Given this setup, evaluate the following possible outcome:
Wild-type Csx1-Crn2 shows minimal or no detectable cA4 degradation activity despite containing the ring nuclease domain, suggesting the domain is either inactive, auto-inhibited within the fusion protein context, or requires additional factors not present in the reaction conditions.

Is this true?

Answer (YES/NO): NO